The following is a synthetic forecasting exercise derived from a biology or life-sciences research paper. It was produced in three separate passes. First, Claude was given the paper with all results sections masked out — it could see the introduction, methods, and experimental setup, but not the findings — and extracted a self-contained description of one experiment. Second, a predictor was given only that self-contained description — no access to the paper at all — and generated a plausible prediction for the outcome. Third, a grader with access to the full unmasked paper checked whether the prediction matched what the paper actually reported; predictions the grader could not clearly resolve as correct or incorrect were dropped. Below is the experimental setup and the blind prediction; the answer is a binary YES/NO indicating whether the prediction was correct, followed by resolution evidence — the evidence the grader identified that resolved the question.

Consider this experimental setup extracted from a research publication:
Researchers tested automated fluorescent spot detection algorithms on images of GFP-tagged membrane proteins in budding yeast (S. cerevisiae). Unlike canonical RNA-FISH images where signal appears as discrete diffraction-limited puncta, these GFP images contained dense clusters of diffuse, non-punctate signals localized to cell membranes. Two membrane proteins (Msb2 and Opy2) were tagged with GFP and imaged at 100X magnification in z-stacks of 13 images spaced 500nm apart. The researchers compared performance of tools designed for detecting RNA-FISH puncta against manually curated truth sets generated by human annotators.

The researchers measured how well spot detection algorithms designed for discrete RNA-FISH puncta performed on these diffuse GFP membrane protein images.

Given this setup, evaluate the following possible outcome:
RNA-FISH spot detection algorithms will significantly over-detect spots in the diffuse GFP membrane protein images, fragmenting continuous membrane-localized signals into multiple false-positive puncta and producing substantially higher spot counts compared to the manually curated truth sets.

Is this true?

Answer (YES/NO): NO